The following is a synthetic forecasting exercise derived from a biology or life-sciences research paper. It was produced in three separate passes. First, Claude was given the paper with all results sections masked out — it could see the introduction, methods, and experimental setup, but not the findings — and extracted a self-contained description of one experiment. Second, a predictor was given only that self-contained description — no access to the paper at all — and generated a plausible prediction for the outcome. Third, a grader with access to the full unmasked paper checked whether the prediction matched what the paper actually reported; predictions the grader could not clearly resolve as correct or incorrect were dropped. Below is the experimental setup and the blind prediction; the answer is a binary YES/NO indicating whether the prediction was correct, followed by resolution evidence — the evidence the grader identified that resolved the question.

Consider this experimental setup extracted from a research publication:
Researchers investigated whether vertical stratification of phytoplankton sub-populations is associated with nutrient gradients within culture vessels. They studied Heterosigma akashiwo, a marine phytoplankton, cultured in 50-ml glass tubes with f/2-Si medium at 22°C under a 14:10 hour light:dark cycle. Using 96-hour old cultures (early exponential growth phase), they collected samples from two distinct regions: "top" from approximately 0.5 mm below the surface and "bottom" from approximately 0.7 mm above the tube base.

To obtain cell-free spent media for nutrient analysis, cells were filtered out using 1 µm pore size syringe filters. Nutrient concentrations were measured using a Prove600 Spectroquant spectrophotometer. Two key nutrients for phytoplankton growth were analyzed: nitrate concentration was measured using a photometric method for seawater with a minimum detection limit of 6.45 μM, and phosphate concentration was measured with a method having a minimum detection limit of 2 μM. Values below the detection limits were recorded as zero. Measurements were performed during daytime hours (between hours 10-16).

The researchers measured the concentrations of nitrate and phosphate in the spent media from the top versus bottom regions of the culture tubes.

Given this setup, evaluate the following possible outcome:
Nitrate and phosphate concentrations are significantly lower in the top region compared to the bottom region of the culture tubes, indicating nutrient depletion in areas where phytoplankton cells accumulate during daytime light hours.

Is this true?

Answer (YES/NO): NO